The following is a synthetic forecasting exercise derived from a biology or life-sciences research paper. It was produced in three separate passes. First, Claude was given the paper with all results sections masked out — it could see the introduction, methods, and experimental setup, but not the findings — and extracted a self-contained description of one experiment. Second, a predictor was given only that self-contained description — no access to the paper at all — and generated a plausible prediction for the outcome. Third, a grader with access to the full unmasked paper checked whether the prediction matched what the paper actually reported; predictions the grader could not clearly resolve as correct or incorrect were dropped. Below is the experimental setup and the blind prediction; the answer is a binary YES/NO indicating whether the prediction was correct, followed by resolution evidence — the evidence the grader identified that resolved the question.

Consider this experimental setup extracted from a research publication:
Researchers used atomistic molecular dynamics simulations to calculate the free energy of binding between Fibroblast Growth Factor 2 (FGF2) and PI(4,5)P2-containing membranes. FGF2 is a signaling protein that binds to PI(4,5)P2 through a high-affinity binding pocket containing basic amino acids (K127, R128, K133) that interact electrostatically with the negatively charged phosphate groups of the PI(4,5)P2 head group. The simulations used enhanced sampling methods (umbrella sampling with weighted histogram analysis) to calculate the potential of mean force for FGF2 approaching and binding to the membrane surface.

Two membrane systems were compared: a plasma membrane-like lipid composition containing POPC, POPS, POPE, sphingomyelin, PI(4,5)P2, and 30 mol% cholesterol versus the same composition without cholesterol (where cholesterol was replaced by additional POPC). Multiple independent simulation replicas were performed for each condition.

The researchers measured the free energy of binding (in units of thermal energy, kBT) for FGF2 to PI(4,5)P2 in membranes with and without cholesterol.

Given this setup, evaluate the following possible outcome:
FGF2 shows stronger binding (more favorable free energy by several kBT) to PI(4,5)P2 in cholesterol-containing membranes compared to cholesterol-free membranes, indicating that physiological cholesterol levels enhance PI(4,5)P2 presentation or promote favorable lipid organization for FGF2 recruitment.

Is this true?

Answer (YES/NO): YES